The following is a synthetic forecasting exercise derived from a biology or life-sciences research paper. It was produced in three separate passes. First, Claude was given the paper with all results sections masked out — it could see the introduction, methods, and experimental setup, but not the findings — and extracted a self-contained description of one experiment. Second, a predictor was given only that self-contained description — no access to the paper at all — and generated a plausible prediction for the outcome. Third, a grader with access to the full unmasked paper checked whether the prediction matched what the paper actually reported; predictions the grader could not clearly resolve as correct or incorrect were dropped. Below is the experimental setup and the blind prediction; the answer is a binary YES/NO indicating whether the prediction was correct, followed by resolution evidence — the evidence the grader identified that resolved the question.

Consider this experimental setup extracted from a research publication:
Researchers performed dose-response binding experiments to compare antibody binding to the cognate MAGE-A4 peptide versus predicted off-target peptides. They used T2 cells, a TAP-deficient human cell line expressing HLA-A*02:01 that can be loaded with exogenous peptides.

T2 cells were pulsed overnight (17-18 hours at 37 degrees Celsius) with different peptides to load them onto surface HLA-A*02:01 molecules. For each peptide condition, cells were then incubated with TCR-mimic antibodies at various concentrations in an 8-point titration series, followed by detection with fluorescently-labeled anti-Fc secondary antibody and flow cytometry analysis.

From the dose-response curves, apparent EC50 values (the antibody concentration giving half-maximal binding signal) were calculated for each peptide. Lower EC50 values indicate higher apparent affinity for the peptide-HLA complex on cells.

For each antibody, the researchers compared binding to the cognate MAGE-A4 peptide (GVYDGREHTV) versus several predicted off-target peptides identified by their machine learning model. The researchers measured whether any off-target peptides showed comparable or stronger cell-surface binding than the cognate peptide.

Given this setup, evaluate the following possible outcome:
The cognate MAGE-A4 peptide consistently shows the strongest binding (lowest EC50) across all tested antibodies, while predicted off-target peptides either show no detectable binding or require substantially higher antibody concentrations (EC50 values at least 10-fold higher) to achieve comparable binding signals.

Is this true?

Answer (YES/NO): NO